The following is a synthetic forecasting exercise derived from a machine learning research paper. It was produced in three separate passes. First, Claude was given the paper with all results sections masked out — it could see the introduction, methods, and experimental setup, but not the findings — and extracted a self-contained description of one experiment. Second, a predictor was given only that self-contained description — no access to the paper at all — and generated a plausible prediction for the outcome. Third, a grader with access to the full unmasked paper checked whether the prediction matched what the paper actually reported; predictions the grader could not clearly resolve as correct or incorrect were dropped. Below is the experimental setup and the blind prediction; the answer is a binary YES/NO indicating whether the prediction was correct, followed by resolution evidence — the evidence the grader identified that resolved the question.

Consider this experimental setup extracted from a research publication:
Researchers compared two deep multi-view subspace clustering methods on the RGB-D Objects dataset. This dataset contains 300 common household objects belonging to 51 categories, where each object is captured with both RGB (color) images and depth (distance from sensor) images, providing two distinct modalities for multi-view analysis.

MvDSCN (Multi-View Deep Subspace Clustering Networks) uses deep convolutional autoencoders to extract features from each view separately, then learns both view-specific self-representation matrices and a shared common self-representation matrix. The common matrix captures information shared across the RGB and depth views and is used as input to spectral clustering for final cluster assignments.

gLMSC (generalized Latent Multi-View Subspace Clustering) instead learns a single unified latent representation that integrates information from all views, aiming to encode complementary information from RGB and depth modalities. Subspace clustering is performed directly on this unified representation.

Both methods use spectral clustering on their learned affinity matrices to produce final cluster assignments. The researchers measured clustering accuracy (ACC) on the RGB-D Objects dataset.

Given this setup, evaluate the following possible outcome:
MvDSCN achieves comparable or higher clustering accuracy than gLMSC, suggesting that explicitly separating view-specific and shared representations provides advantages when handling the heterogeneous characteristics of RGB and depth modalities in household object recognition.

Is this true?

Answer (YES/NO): YES